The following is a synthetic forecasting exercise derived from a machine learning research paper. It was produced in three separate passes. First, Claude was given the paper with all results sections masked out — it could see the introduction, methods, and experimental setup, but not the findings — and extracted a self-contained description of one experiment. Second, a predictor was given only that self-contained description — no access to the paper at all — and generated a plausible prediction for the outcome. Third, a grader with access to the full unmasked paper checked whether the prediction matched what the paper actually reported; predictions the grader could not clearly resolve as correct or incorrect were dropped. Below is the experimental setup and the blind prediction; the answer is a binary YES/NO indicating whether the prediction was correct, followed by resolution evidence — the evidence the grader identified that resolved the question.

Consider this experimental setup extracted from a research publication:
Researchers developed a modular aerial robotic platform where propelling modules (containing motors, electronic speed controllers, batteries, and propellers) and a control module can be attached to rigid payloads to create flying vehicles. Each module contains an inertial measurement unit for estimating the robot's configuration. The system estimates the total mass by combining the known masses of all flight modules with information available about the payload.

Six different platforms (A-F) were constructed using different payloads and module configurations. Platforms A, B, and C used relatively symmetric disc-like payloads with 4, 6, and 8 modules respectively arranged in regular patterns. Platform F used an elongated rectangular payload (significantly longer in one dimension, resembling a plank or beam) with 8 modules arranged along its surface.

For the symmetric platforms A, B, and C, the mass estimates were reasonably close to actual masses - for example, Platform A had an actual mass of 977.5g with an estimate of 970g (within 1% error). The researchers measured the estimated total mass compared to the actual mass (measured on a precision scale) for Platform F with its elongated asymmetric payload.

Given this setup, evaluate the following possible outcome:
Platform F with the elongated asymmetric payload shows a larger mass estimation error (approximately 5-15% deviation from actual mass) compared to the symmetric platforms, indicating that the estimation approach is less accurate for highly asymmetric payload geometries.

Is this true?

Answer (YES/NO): NO